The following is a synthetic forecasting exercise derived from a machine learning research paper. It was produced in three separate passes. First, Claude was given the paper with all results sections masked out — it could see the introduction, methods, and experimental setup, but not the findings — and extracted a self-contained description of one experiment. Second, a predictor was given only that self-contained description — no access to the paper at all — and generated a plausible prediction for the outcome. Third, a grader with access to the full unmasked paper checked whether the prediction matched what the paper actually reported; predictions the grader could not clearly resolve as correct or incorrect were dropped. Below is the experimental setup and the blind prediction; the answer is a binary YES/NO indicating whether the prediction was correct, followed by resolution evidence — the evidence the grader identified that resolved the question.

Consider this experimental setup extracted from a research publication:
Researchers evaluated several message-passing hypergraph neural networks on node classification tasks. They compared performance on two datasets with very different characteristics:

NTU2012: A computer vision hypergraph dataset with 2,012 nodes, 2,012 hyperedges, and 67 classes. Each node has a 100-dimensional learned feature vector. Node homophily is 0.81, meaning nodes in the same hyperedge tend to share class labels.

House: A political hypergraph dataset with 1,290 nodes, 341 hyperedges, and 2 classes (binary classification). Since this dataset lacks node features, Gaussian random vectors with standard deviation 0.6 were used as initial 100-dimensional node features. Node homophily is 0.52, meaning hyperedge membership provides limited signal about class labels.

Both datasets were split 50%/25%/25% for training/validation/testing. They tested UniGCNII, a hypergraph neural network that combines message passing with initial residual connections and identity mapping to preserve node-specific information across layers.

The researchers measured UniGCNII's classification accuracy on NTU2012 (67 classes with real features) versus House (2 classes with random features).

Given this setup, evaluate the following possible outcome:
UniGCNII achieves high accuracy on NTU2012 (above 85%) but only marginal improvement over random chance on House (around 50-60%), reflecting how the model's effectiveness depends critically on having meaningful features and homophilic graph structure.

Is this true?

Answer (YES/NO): NO